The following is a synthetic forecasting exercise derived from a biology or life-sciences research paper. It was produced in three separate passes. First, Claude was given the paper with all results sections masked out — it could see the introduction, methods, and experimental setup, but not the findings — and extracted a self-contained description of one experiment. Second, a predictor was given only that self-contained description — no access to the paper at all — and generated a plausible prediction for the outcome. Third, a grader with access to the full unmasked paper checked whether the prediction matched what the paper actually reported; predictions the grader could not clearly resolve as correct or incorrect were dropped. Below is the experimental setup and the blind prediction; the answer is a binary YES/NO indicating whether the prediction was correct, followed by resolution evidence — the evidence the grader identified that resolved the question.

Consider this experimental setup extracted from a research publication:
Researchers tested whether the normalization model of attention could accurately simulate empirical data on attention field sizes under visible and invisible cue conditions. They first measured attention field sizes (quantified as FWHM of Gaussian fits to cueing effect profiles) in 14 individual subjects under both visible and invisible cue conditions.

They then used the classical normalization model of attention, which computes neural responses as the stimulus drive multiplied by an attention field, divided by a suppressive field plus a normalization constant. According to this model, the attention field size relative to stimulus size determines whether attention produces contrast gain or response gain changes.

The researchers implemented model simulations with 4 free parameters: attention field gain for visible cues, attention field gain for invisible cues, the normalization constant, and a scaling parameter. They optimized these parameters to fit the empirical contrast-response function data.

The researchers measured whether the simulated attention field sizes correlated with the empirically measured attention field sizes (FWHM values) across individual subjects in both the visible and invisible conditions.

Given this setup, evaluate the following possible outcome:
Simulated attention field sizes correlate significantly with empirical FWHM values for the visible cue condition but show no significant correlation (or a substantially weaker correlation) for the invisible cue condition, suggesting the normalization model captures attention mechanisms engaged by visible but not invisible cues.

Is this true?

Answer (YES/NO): YES